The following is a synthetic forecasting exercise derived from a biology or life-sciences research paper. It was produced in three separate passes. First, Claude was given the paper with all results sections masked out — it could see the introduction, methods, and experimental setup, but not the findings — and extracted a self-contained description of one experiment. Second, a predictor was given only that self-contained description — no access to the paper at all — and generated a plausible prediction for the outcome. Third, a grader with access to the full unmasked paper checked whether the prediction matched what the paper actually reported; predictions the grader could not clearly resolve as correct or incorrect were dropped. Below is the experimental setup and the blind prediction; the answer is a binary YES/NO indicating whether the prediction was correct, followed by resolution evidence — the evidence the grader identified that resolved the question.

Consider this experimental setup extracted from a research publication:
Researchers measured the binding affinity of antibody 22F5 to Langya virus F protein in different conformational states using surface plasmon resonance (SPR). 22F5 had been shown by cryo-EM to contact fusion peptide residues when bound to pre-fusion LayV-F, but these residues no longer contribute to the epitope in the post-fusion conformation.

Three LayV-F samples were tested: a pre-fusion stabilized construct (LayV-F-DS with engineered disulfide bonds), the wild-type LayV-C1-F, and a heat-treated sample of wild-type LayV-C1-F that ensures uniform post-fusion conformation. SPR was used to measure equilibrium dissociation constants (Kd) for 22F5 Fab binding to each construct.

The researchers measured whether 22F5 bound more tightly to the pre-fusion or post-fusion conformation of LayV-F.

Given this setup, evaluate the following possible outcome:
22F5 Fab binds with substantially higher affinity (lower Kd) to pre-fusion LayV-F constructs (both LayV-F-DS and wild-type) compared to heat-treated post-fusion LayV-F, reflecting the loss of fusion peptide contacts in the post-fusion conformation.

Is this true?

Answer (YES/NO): NO